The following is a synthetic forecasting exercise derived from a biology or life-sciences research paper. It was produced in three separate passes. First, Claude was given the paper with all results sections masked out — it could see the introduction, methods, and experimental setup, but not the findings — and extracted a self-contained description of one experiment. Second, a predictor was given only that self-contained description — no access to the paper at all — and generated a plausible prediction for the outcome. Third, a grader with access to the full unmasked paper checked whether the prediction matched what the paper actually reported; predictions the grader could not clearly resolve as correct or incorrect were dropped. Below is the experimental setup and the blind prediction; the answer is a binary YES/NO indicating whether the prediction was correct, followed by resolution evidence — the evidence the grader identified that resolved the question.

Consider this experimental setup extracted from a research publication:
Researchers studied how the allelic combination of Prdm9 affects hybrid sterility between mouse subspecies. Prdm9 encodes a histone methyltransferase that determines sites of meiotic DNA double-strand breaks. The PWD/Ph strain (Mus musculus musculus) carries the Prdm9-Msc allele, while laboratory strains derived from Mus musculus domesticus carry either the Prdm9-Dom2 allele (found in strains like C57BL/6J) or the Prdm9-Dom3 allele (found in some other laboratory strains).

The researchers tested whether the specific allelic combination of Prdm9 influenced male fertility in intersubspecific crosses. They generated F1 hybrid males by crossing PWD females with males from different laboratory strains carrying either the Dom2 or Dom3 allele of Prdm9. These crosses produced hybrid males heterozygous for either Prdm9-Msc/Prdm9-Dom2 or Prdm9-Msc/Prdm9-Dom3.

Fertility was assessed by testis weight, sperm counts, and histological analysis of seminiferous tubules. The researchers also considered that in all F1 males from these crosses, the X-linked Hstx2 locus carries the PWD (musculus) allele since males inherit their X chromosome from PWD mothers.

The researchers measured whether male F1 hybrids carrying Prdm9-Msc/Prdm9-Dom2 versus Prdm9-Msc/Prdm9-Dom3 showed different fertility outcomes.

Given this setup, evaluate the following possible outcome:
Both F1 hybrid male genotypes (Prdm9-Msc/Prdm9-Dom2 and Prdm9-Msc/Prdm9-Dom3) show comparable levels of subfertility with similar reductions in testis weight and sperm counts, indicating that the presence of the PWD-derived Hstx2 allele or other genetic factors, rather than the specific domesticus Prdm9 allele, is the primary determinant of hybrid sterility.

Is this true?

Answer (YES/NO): NO